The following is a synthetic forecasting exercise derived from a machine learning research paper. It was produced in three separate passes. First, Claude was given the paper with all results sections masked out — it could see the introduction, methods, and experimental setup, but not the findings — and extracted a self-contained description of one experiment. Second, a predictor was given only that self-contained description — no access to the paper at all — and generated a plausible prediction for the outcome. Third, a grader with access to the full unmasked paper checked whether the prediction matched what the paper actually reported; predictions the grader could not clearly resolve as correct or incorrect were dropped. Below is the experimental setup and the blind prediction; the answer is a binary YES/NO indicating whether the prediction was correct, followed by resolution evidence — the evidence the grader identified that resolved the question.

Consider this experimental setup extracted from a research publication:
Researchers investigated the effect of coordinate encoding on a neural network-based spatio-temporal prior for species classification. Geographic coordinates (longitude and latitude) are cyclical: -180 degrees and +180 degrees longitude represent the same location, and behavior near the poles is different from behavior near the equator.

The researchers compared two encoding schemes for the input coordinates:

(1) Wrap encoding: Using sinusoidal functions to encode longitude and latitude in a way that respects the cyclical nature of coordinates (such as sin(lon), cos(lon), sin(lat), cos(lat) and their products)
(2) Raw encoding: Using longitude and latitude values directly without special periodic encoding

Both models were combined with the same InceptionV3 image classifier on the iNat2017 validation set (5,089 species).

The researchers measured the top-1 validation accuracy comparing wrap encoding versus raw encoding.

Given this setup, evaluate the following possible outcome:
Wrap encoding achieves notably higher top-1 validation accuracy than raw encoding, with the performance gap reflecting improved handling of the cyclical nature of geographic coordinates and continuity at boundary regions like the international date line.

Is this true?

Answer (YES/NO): NO